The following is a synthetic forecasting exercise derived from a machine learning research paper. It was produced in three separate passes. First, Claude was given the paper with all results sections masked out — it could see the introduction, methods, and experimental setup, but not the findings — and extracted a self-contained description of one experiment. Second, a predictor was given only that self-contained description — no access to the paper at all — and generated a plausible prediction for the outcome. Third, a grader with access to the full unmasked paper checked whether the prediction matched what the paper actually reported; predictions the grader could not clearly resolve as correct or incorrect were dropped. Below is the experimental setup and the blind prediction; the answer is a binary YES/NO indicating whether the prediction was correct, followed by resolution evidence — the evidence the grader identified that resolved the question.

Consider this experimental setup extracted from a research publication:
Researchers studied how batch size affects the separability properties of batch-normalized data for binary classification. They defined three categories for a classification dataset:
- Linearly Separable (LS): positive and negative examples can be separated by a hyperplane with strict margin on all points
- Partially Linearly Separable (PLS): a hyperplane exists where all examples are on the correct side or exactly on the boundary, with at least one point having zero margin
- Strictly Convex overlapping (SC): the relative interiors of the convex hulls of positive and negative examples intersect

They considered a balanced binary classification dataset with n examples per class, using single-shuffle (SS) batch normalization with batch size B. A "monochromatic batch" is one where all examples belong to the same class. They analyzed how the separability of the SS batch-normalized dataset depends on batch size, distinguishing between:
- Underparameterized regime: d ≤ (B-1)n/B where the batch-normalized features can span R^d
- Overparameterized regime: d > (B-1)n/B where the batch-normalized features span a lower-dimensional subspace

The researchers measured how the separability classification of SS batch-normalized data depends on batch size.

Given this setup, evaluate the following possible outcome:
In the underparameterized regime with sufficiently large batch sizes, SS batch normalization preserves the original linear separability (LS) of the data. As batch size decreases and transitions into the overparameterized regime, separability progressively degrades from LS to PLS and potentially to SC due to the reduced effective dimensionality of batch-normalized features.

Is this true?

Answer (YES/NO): NO